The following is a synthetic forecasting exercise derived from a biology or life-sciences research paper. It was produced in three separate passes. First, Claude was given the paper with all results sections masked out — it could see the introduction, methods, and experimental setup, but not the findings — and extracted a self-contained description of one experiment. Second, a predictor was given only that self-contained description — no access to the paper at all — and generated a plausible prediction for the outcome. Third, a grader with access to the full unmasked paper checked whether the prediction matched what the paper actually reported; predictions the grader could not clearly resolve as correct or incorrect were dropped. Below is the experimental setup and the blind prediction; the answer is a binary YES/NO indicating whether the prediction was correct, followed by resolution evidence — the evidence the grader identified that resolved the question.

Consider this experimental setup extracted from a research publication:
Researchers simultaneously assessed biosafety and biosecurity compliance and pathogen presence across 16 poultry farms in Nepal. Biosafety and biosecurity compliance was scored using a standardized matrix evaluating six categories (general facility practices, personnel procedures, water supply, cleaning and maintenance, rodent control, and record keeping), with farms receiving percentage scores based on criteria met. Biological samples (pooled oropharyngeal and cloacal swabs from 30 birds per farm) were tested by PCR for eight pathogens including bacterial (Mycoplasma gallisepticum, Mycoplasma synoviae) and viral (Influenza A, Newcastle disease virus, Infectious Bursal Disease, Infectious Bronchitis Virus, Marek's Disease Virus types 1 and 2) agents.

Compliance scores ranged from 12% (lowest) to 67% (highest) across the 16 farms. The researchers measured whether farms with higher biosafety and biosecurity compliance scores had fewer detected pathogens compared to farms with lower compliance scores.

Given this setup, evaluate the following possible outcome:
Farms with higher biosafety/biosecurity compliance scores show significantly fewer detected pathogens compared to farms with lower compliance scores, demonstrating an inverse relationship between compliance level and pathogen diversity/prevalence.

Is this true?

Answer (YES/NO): NO